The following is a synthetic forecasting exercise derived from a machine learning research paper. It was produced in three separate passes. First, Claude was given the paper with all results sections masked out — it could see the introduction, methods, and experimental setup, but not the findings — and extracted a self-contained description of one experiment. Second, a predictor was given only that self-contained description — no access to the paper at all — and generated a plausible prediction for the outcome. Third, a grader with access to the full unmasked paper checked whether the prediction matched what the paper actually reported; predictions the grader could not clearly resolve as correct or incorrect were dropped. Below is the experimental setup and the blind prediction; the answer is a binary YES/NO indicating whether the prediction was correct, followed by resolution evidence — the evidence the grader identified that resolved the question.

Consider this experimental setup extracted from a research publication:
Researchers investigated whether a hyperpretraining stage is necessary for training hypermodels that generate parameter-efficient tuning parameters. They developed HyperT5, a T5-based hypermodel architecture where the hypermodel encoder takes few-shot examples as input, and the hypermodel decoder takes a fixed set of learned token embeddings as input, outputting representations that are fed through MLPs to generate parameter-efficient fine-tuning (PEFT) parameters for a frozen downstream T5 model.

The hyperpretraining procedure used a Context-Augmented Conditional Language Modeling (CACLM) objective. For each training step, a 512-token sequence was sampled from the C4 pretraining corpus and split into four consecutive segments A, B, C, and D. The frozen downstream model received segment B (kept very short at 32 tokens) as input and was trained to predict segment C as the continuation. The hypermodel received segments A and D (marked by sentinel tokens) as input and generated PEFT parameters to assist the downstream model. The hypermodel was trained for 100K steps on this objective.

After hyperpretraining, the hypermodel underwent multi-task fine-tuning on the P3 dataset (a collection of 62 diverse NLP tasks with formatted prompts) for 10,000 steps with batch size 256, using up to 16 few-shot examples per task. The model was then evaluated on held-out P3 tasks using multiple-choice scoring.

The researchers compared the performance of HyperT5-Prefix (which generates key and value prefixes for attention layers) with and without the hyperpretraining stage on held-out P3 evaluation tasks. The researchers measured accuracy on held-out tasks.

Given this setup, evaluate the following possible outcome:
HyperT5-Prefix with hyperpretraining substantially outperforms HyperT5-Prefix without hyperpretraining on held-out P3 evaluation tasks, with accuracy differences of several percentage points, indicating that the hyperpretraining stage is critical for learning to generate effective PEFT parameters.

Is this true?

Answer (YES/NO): YES